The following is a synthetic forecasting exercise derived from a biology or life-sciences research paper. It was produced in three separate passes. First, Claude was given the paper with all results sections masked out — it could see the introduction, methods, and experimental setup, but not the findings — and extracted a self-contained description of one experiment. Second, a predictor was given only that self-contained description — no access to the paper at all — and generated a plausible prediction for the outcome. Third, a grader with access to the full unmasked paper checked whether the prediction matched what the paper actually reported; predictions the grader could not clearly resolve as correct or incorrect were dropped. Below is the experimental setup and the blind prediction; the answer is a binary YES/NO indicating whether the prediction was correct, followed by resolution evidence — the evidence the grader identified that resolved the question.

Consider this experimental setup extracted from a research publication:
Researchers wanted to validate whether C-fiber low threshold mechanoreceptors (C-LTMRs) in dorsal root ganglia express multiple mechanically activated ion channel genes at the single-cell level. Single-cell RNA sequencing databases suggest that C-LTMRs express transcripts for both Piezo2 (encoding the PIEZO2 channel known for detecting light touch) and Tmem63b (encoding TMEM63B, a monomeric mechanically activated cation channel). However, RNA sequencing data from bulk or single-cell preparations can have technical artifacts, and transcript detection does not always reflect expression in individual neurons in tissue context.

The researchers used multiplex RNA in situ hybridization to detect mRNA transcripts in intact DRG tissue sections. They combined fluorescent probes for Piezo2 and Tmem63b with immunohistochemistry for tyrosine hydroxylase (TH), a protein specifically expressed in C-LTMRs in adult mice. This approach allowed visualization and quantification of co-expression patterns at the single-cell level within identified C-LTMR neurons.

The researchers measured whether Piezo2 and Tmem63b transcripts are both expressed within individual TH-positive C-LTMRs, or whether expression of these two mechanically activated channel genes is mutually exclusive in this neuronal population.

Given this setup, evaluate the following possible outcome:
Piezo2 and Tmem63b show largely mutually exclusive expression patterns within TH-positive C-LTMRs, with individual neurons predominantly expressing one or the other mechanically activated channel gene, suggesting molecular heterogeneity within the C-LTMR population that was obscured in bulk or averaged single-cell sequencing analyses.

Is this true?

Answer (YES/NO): NO